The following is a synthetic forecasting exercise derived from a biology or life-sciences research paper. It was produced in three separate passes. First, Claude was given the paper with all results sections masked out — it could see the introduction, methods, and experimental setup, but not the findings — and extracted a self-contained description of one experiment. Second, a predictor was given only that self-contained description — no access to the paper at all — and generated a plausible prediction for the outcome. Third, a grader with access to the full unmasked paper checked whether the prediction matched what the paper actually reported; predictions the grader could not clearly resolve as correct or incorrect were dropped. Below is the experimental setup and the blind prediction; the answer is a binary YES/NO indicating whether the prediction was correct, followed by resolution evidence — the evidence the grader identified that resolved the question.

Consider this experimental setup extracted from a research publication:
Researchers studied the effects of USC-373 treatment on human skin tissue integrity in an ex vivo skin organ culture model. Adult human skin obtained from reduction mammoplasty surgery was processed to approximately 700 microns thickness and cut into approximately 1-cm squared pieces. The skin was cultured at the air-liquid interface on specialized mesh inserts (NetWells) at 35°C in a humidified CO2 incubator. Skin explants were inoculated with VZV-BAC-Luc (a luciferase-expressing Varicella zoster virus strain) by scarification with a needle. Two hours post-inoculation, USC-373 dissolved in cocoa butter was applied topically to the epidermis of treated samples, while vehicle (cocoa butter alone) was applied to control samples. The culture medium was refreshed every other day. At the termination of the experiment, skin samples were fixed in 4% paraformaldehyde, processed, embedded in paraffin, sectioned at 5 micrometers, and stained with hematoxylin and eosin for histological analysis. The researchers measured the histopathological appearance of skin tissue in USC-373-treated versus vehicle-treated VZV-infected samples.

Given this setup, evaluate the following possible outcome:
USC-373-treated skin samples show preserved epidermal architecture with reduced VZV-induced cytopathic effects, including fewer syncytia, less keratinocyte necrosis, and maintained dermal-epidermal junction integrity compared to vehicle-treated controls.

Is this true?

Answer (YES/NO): NO